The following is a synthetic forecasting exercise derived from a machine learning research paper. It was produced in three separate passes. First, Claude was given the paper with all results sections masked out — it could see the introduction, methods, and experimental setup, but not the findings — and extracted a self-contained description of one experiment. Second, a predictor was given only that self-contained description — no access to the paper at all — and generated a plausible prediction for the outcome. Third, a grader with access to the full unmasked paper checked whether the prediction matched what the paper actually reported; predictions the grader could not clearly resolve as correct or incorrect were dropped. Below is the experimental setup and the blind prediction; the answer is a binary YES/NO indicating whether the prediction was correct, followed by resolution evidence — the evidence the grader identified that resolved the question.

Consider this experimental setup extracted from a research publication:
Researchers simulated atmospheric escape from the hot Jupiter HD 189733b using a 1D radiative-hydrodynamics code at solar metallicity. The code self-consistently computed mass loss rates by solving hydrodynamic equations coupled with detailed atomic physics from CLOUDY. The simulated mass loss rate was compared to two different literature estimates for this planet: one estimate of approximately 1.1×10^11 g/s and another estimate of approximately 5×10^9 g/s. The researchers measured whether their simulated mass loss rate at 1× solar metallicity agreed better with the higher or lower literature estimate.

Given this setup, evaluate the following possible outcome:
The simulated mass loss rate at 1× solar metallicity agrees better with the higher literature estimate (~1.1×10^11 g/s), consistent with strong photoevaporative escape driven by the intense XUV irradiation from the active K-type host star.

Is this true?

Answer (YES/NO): NO